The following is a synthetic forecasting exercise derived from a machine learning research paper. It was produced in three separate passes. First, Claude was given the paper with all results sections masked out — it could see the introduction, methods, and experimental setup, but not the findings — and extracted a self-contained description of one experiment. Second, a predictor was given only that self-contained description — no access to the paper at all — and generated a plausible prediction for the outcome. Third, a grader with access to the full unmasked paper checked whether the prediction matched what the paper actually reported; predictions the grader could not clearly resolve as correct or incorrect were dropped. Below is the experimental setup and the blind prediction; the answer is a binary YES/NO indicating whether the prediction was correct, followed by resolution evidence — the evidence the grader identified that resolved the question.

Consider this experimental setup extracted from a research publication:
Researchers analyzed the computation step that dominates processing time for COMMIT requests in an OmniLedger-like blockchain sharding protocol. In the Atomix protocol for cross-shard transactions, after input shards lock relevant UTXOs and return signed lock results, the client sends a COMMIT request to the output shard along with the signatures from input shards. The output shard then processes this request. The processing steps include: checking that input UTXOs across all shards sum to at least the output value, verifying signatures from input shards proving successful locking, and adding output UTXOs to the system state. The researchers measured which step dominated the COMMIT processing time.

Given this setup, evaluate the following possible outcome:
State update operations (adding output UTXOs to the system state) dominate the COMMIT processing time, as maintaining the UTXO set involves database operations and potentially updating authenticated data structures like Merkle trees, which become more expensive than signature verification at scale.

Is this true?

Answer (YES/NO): NO